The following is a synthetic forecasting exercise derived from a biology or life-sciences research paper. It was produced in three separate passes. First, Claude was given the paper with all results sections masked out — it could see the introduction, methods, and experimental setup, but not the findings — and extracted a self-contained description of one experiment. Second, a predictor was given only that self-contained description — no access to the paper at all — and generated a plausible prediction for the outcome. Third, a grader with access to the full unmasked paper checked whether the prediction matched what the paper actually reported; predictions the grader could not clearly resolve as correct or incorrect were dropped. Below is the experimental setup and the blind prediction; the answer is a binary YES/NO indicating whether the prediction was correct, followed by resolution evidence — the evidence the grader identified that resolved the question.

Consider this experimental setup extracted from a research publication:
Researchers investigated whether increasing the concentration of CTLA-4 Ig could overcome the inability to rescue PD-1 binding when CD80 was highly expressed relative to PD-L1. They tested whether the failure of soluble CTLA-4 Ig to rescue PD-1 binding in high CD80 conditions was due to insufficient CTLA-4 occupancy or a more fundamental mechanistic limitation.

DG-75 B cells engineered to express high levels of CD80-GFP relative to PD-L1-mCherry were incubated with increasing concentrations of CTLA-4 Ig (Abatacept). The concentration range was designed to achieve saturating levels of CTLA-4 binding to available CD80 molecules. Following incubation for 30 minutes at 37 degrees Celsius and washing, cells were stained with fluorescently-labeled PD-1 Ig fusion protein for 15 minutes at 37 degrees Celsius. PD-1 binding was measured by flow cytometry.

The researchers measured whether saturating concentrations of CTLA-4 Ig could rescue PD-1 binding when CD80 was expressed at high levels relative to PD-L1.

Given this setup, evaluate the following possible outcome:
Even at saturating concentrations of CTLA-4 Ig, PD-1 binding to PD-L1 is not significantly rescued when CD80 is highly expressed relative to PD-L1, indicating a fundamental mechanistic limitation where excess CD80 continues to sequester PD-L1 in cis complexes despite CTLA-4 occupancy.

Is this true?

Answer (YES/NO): YES